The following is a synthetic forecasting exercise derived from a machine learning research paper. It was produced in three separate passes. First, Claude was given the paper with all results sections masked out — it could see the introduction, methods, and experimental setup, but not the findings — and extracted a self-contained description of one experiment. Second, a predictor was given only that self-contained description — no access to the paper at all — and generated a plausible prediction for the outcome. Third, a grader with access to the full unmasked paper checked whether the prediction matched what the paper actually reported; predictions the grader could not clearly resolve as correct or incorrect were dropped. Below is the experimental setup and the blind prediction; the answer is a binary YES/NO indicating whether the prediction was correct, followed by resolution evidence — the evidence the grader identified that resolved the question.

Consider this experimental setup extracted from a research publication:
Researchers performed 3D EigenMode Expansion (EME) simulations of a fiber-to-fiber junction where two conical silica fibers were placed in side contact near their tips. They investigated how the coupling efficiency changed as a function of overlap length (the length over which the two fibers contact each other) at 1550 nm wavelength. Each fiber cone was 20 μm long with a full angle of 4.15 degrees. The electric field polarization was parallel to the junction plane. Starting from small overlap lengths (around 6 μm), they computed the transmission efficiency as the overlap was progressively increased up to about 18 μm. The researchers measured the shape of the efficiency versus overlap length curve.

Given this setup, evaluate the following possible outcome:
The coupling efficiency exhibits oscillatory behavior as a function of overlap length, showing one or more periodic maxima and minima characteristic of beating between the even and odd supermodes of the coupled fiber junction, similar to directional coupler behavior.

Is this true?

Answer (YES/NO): NO